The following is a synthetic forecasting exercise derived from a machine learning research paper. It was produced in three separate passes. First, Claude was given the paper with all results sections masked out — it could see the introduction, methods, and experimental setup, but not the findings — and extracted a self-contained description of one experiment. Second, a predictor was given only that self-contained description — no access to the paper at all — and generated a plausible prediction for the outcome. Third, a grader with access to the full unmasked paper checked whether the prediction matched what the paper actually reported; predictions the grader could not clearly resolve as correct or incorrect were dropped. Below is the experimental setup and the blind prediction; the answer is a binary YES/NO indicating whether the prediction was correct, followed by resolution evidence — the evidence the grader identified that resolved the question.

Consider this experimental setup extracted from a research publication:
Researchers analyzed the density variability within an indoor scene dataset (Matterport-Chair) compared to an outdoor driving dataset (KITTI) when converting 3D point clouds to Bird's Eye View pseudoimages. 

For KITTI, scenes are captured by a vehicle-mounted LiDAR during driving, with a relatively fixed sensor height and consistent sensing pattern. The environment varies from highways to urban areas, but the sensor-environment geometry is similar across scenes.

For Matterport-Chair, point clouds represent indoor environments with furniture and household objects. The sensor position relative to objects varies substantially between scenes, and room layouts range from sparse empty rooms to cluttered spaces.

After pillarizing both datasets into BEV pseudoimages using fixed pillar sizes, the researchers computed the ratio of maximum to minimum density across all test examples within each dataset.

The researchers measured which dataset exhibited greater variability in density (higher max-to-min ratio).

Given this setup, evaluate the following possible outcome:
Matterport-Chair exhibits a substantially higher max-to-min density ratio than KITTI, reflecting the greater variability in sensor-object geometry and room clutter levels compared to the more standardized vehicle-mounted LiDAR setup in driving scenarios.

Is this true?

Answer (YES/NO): YES